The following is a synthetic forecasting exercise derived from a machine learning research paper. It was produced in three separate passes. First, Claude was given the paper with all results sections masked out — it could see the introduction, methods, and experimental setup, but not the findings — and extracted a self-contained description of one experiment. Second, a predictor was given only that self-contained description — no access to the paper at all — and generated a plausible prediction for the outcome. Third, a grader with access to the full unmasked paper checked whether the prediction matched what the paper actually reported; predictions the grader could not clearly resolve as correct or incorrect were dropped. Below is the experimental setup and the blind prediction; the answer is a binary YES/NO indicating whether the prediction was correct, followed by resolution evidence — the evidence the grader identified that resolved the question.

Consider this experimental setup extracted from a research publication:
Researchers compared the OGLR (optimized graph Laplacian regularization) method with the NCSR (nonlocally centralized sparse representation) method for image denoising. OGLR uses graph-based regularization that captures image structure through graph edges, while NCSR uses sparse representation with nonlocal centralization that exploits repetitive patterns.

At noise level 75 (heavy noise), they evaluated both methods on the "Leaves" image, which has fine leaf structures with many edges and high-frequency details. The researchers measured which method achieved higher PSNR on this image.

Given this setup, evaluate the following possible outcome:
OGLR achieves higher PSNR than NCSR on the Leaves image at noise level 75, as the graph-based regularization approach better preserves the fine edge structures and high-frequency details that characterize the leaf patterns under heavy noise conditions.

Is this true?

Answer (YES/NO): NO